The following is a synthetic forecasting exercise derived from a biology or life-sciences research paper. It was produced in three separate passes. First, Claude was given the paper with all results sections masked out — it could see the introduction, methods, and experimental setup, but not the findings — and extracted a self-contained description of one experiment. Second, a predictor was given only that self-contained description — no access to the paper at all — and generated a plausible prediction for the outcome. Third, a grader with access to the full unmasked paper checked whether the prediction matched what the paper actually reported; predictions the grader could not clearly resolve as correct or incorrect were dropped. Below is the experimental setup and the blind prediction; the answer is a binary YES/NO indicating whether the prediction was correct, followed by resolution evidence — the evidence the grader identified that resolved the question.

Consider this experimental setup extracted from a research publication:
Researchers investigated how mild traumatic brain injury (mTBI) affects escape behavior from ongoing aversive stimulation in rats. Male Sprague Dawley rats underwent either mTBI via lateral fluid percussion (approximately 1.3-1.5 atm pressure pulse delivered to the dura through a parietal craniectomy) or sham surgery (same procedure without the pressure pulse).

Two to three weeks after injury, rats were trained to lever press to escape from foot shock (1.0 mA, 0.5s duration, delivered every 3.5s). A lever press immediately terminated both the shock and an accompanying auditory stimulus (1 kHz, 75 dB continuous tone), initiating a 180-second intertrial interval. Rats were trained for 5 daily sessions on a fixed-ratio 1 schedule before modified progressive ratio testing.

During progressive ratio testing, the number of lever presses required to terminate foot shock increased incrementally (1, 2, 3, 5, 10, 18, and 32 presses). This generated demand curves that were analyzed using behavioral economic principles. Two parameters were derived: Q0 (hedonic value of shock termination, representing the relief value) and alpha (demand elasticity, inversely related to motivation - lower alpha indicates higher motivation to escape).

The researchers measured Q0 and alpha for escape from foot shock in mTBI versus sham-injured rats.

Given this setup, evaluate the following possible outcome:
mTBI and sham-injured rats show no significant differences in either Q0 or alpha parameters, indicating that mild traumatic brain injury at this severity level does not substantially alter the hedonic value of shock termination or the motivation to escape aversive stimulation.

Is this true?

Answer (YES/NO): YES